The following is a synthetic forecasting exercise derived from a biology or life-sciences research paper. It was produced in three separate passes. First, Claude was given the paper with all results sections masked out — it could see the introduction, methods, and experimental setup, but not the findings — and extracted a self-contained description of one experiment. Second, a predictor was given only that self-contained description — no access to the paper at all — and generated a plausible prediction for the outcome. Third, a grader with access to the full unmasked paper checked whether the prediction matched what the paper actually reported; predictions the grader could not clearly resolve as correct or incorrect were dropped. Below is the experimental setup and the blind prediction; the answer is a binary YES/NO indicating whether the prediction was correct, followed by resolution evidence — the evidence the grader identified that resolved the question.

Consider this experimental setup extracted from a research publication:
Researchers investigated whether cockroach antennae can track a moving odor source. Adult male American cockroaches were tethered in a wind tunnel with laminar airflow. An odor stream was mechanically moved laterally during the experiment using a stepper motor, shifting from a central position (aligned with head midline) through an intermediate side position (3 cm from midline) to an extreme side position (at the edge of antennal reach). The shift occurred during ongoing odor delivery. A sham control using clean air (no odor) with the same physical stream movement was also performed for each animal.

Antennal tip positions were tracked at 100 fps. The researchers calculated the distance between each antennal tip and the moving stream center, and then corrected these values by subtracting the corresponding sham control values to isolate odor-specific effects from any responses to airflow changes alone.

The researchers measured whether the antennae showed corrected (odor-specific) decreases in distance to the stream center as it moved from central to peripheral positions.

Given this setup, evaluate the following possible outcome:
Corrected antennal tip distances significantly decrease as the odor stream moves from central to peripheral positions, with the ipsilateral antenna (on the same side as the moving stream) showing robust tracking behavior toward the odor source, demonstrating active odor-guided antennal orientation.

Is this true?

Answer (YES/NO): NO